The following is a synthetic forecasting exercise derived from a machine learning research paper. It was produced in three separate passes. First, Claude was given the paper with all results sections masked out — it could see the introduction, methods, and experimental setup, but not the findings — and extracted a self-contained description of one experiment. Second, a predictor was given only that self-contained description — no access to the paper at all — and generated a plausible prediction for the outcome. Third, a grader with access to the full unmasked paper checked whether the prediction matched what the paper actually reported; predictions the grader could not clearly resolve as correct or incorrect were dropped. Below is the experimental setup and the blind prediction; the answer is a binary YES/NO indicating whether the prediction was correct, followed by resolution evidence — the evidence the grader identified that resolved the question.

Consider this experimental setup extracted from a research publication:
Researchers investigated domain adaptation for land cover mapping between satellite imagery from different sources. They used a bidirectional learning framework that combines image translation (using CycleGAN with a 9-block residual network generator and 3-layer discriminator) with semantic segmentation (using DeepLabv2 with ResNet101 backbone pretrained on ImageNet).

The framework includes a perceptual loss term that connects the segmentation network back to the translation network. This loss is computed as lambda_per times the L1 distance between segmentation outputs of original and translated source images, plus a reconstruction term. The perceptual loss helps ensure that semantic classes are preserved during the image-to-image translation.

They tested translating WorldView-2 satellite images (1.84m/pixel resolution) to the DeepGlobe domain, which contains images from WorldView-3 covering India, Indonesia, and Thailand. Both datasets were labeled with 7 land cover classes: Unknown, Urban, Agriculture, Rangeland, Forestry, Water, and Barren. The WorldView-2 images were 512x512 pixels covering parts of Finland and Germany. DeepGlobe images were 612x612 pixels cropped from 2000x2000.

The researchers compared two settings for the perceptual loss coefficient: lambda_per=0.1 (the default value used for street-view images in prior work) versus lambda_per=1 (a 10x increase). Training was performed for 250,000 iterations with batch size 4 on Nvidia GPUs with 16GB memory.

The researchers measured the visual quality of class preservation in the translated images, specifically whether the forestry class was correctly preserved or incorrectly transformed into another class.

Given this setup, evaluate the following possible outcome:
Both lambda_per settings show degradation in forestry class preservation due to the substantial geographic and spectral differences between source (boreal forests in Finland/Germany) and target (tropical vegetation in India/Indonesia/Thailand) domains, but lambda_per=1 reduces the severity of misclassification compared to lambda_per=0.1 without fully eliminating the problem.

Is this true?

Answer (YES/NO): NO